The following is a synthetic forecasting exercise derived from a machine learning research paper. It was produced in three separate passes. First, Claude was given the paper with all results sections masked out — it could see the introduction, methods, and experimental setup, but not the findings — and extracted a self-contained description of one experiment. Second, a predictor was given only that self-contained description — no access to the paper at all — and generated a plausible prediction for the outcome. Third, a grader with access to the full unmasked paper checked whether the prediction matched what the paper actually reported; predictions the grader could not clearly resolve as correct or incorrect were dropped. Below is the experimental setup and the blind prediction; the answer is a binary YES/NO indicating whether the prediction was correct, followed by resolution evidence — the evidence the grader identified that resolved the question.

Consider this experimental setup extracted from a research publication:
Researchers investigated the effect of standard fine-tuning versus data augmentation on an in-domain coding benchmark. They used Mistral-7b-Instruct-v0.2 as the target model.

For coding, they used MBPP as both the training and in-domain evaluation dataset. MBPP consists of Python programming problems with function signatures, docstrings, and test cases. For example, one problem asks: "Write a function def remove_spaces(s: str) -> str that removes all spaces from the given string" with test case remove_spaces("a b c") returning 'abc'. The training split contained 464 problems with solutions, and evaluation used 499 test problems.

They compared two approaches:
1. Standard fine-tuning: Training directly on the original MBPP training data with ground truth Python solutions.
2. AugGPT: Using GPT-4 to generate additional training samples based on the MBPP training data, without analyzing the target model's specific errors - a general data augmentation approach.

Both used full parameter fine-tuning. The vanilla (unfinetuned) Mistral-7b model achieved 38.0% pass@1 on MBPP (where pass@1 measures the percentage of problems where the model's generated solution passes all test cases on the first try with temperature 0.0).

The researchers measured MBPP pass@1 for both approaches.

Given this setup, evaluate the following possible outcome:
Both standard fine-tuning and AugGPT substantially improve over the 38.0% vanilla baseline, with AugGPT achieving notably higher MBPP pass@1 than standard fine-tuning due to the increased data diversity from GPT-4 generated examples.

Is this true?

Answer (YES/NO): NO